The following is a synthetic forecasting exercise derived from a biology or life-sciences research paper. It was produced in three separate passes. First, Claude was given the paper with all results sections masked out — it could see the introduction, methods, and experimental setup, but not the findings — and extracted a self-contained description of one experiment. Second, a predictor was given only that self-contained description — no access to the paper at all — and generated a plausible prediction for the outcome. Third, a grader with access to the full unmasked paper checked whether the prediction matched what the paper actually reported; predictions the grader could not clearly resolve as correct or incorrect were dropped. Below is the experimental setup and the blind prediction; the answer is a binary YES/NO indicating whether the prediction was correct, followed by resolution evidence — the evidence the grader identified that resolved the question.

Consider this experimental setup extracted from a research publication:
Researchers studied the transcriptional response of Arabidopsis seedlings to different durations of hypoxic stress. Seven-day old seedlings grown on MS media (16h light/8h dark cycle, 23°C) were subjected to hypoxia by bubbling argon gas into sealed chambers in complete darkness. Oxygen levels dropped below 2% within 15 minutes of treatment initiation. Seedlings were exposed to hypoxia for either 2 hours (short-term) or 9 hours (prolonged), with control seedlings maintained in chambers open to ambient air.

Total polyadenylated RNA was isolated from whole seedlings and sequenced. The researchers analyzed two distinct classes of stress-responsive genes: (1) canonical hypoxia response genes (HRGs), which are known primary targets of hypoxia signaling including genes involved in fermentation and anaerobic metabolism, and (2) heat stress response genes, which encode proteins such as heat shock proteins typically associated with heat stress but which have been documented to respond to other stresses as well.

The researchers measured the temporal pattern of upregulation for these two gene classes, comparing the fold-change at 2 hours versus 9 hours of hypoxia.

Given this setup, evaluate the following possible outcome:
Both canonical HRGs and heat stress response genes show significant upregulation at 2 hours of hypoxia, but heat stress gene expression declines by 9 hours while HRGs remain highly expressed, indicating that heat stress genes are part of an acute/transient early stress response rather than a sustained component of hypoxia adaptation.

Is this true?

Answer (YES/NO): NO